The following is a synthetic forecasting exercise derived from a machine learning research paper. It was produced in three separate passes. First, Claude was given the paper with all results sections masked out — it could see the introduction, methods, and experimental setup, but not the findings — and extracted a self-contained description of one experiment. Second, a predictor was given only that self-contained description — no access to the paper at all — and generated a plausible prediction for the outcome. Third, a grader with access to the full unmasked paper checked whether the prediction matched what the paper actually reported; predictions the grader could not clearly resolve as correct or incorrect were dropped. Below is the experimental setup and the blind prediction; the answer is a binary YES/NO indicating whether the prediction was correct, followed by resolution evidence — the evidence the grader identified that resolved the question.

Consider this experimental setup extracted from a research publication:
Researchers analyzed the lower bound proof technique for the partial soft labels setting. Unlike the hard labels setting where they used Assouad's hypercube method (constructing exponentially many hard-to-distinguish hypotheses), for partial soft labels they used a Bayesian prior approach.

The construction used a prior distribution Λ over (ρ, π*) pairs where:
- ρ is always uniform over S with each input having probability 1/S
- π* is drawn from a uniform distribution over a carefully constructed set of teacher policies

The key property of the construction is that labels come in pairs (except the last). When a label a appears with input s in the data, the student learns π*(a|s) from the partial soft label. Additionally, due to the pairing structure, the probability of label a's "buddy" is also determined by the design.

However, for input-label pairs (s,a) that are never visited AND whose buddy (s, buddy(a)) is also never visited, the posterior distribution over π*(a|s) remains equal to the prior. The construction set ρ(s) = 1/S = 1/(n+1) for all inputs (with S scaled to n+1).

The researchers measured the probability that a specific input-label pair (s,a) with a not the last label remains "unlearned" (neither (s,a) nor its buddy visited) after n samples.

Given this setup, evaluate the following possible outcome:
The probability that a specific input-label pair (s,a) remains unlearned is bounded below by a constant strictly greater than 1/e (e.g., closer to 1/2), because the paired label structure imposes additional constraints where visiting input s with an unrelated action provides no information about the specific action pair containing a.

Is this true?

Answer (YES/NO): NO